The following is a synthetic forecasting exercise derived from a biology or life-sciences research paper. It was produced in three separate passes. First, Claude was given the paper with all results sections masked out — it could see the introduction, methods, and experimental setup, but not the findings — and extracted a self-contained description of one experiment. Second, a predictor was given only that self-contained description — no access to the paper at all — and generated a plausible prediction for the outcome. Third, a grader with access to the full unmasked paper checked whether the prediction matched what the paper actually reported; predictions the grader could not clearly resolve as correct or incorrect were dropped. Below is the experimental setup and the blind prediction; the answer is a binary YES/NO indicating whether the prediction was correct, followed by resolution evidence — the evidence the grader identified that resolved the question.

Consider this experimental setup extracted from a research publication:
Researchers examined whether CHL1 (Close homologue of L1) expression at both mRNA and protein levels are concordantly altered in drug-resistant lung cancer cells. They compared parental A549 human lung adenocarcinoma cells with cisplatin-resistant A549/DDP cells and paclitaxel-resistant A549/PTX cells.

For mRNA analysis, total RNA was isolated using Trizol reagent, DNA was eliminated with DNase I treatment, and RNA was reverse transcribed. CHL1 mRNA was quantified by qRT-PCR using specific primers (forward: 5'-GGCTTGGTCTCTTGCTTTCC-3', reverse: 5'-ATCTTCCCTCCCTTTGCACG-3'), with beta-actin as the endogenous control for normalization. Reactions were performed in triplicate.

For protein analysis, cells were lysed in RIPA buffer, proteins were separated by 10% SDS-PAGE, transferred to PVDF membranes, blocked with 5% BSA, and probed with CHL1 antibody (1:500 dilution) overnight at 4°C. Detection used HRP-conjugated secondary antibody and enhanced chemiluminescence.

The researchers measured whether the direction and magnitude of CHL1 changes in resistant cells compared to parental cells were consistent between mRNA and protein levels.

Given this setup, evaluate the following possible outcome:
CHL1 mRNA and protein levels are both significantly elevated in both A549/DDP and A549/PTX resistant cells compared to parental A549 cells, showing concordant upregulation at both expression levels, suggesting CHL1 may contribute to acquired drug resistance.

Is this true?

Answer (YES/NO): NO